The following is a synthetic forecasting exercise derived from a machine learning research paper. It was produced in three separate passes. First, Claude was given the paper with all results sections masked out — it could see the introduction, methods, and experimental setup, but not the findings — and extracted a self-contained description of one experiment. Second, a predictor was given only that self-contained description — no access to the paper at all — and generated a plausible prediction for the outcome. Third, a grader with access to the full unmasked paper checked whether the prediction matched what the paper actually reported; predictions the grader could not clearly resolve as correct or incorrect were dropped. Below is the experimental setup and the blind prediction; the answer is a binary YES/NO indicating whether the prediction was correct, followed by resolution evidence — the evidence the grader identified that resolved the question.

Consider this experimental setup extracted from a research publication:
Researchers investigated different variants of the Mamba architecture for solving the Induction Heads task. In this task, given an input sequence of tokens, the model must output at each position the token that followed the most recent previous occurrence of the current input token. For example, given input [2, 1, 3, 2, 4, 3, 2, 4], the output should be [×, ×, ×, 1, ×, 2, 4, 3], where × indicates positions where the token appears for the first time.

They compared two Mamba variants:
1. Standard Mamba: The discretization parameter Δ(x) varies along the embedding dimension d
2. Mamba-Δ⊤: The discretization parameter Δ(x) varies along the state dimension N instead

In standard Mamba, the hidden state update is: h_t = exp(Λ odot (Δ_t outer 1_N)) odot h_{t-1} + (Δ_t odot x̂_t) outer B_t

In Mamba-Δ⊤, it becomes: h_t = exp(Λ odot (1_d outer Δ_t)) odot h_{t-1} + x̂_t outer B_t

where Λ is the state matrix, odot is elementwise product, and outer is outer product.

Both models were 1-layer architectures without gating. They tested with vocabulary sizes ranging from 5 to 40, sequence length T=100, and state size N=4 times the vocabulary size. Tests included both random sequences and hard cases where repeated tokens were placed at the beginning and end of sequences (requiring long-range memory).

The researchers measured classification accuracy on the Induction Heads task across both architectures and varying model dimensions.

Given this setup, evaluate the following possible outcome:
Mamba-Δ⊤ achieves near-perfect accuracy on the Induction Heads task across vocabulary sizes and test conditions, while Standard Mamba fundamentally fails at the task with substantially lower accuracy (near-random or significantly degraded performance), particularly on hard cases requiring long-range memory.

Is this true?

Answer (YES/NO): NO